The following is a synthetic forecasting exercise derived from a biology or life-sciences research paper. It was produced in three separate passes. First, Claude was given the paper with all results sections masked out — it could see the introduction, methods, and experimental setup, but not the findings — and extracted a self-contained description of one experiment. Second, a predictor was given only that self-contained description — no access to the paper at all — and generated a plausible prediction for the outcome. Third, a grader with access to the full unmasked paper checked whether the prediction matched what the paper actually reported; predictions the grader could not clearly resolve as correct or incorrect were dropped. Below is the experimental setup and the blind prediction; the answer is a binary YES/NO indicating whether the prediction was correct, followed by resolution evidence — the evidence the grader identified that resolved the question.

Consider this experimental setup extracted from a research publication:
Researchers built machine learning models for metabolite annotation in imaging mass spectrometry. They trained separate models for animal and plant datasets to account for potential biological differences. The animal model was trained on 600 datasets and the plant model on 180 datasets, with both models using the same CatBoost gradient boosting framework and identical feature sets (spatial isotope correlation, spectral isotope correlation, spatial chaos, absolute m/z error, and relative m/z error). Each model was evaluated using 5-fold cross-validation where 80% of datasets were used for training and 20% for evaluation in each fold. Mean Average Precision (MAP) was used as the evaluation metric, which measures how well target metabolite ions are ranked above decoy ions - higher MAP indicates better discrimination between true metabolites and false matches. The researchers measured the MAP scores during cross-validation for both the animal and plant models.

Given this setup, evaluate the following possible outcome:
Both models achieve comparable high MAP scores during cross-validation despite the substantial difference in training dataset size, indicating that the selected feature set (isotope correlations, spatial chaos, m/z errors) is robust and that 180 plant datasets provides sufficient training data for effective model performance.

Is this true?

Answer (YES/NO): NO